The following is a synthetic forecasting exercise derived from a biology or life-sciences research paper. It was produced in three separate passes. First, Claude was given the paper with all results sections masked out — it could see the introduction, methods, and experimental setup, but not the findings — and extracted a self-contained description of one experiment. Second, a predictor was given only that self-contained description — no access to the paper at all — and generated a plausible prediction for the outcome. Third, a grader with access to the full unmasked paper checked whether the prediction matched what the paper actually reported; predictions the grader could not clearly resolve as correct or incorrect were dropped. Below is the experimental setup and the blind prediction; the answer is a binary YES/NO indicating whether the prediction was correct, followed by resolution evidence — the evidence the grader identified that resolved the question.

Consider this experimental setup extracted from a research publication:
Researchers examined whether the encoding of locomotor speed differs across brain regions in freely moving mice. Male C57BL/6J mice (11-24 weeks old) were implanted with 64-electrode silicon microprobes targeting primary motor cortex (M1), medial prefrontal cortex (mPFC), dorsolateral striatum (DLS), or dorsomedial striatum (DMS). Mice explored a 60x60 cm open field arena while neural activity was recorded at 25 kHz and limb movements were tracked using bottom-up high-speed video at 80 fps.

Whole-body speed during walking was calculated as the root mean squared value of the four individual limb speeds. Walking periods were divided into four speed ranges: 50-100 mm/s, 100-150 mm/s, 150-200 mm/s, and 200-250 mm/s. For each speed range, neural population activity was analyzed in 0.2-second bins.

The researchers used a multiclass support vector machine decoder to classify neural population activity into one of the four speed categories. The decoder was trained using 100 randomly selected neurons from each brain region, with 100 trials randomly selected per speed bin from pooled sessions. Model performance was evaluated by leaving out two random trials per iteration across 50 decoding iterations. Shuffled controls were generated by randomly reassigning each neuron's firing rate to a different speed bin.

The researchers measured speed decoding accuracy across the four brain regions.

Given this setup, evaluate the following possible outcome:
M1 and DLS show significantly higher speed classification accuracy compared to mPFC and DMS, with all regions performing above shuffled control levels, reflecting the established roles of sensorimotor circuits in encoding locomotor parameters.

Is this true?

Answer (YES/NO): YES